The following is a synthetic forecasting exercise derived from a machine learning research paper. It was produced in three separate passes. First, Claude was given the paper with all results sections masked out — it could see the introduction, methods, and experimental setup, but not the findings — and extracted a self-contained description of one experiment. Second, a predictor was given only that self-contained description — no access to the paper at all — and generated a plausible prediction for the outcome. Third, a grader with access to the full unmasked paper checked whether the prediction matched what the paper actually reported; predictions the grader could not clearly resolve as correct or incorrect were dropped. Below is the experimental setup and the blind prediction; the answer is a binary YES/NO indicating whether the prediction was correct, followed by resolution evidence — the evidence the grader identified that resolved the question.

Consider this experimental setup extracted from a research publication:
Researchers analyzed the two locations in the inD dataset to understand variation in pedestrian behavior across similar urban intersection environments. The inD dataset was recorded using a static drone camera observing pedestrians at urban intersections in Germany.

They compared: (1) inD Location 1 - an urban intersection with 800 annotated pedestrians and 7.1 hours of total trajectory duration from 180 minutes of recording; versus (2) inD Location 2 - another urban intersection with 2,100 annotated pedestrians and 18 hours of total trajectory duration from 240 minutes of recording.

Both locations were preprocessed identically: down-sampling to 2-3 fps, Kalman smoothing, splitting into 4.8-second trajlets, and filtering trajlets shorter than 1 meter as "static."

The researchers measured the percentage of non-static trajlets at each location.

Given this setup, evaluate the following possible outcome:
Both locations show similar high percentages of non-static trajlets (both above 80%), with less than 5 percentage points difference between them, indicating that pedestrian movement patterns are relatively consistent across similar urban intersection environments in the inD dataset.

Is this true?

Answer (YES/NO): YES